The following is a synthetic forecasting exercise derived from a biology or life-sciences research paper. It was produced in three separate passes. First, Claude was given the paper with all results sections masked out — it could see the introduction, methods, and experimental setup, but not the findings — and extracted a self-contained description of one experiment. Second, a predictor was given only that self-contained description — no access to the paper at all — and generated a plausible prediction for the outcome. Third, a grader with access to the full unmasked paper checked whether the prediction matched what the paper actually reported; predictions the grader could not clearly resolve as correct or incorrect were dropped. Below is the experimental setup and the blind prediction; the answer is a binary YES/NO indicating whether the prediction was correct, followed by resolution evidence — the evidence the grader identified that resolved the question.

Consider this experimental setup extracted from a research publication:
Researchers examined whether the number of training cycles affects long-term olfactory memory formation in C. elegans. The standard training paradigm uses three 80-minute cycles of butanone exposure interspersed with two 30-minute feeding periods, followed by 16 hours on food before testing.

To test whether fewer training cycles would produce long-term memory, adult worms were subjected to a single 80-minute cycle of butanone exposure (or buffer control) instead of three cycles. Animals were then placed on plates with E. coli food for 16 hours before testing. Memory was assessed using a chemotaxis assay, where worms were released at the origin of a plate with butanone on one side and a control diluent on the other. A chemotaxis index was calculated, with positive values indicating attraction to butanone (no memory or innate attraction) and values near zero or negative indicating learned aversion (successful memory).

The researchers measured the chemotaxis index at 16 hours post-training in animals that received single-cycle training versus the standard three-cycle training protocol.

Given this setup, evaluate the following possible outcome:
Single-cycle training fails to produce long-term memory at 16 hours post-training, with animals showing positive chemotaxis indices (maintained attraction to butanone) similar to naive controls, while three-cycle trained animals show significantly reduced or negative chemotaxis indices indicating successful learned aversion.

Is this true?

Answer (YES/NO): YES